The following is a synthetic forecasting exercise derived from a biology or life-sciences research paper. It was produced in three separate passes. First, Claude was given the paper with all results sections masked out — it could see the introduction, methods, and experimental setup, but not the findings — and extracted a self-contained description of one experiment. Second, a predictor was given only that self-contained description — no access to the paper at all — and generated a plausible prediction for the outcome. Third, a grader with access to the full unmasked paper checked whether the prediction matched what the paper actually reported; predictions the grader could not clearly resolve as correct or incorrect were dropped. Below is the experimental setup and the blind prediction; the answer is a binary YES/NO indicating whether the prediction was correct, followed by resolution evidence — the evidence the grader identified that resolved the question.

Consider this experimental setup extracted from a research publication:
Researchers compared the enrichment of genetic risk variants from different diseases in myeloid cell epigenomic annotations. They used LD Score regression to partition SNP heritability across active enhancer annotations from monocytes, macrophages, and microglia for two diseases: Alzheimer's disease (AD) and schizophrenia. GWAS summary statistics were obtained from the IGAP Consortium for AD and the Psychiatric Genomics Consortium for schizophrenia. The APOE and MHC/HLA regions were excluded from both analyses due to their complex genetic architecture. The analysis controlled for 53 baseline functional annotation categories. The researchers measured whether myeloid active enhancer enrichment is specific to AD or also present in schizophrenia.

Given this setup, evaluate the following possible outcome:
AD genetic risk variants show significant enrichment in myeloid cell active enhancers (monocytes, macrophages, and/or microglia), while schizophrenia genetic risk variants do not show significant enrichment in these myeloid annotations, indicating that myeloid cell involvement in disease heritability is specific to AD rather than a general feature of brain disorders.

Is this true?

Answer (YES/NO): YES